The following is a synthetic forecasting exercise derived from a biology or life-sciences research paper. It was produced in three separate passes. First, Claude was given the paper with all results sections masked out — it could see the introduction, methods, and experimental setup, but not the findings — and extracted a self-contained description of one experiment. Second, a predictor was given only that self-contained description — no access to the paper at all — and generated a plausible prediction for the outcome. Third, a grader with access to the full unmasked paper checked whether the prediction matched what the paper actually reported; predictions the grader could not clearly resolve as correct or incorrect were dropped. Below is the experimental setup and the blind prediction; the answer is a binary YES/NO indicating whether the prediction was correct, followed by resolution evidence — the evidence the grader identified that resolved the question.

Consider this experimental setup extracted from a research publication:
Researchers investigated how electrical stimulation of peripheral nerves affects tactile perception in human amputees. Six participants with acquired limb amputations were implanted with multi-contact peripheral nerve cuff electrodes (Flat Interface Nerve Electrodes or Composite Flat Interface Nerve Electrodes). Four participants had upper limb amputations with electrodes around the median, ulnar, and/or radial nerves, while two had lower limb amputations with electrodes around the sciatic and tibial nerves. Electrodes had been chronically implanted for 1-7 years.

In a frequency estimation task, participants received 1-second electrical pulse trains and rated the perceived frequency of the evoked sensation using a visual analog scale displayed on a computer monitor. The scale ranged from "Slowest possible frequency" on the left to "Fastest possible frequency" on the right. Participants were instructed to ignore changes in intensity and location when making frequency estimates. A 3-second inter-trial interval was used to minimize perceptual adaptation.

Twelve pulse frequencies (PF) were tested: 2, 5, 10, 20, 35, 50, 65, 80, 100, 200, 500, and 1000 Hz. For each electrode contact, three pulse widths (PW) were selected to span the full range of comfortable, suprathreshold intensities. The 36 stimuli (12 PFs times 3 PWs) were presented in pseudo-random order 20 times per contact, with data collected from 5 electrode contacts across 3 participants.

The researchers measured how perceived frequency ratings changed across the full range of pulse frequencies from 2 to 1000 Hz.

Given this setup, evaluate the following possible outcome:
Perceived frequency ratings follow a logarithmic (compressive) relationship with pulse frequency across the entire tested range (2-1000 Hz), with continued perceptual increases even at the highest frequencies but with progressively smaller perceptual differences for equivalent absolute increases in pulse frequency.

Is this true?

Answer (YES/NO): NO